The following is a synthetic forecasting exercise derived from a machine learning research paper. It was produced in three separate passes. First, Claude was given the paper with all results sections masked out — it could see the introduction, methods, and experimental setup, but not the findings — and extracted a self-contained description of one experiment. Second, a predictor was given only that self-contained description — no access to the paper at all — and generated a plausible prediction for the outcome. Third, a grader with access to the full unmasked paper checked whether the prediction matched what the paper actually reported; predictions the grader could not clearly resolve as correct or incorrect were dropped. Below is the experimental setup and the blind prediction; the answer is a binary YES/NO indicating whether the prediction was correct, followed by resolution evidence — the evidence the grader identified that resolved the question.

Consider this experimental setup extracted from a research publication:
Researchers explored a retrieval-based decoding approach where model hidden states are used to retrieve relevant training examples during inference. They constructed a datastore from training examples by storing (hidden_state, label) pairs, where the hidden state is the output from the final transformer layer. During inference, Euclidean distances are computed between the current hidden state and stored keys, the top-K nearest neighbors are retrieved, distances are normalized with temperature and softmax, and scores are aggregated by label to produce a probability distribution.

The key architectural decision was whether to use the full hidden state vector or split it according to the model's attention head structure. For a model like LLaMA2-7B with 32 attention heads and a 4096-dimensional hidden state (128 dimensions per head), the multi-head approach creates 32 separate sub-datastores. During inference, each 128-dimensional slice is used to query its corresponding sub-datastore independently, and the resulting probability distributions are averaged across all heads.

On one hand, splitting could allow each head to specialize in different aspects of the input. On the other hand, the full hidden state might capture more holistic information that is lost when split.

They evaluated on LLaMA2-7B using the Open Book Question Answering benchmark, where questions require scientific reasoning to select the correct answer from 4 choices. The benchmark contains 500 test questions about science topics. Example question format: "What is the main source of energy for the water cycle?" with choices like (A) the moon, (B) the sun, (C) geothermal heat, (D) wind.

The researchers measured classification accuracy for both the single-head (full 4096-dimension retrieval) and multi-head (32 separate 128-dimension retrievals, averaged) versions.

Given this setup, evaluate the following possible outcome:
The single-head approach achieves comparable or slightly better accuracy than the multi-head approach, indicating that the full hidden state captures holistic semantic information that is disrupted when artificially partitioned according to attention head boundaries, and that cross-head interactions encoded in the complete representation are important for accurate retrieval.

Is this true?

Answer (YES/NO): NO